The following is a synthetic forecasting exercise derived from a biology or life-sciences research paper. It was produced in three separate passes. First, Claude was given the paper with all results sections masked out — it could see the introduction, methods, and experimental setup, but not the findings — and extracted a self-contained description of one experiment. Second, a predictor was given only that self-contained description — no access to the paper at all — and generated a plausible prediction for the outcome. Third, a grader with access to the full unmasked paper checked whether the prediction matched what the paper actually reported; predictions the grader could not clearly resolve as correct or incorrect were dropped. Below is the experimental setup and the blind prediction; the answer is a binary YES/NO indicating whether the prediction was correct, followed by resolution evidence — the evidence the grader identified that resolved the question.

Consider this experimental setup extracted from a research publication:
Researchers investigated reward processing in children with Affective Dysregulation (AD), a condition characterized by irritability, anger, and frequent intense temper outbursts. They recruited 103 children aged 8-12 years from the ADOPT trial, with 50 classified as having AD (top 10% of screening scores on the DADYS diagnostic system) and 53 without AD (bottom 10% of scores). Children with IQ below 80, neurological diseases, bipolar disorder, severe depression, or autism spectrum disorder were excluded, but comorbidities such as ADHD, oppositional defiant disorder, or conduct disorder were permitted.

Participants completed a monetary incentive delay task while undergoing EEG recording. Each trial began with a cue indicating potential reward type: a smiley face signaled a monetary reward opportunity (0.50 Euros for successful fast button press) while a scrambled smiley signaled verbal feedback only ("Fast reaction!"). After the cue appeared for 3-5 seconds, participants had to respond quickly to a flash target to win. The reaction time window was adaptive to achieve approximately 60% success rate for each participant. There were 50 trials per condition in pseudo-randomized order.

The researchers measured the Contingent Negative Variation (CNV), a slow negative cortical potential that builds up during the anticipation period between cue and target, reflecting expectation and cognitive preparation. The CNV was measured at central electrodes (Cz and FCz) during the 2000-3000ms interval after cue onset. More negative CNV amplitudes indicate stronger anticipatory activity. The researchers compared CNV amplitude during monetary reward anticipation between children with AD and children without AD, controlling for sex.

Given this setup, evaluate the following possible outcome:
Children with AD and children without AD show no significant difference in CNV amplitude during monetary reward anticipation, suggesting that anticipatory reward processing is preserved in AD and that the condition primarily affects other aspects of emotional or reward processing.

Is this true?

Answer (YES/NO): NO